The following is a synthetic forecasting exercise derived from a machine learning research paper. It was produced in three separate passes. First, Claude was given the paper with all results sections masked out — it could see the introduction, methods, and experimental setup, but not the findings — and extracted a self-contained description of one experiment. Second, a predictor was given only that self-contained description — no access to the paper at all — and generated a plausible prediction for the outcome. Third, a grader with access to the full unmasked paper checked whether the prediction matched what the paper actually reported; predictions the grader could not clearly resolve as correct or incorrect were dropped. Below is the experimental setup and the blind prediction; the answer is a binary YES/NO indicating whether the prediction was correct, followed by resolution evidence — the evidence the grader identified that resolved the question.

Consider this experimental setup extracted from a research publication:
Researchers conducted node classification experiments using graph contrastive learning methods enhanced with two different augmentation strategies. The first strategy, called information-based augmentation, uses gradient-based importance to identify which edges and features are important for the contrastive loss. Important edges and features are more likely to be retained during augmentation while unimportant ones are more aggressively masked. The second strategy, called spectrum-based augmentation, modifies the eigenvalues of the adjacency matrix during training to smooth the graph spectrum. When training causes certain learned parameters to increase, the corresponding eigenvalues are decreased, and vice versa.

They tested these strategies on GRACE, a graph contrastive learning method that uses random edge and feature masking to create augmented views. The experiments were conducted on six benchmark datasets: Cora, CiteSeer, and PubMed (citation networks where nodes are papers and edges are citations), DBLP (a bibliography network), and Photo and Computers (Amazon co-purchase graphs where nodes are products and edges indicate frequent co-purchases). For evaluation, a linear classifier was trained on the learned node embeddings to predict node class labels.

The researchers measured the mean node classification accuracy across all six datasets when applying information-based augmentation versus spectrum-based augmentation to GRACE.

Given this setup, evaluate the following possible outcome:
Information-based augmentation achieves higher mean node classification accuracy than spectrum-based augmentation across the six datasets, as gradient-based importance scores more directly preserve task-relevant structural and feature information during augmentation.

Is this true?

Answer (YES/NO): NO